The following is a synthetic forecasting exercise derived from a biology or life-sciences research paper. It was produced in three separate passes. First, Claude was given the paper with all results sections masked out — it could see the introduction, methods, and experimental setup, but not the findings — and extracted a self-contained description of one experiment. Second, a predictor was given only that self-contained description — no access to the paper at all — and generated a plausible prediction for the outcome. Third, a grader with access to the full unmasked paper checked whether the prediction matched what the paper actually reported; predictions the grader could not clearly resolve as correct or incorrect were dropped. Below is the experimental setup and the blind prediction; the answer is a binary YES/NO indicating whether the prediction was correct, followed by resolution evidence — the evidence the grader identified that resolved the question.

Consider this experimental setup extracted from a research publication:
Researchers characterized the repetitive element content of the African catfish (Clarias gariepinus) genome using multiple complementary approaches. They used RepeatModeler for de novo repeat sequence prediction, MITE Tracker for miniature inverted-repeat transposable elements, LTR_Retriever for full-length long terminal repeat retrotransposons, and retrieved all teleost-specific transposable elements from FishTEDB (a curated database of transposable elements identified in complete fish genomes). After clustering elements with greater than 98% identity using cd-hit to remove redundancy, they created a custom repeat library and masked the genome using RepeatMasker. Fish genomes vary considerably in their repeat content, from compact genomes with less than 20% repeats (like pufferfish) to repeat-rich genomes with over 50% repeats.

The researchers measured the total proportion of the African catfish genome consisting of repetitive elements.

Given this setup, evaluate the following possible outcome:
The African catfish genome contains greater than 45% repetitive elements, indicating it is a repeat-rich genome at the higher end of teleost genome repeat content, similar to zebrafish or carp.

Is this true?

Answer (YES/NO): YES